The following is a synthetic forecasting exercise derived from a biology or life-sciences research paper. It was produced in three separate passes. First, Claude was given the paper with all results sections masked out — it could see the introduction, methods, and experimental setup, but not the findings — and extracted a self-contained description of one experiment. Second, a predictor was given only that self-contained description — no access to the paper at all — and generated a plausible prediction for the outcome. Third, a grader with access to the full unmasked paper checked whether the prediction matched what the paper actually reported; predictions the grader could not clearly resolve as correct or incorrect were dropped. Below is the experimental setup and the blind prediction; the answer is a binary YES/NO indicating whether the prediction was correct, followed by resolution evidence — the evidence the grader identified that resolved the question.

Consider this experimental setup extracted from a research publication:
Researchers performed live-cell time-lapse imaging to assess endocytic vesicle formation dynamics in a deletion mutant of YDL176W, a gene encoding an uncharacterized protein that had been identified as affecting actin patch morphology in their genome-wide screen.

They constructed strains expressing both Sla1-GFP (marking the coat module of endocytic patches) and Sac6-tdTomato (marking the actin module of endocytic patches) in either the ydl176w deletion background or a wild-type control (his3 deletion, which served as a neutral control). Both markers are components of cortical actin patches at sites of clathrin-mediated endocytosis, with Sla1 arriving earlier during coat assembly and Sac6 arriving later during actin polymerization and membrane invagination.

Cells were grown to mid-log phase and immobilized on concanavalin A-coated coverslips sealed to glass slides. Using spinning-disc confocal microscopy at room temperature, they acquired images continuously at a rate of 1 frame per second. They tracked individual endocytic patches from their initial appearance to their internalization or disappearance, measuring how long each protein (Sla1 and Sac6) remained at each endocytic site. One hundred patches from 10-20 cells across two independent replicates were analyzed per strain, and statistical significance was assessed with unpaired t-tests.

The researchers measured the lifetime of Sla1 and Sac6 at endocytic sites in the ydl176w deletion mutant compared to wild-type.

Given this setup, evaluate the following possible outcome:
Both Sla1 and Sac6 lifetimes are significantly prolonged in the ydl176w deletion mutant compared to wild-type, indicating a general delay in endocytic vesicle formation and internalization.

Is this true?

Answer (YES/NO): YES